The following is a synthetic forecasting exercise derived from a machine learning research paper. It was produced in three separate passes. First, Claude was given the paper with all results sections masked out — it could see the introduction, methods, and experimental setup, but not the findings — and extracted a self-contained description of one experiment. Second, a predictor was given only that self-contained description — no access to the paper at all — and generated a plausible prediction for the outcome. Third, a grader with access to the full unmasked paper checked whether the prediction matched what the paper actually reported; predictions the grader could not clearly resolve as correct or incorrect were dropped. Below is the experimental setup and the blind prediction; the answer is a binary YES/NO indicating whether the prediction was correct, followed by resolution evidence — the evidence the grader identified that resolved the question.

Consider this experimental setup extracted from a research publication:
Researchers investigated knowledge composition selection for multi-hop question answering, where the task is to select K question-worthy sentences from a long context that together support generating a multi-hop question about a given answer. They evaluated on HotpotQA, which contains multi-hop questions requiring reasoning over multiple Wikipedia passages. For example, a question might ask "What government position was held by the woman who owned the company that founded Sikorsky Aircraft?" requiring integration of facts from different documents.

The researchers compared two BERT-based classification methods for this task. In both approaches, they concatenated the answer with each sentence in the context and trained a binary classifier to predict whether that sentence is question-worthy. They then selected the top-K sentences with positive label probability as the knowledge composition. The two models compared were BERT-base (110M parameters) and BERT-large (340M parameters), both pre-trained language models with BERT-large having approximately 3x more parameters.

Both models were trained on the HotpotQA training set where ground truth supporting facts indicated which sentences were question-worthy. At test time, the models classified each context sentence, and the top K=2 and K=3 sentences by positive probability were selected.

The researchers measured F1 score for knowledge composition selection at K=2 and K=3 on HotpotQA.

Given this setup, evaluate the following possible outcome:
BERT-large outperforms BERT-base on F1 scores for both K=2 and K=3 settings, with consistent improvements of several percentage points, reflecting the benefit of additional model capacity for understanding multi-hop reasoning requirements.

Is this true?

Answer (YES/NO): NO